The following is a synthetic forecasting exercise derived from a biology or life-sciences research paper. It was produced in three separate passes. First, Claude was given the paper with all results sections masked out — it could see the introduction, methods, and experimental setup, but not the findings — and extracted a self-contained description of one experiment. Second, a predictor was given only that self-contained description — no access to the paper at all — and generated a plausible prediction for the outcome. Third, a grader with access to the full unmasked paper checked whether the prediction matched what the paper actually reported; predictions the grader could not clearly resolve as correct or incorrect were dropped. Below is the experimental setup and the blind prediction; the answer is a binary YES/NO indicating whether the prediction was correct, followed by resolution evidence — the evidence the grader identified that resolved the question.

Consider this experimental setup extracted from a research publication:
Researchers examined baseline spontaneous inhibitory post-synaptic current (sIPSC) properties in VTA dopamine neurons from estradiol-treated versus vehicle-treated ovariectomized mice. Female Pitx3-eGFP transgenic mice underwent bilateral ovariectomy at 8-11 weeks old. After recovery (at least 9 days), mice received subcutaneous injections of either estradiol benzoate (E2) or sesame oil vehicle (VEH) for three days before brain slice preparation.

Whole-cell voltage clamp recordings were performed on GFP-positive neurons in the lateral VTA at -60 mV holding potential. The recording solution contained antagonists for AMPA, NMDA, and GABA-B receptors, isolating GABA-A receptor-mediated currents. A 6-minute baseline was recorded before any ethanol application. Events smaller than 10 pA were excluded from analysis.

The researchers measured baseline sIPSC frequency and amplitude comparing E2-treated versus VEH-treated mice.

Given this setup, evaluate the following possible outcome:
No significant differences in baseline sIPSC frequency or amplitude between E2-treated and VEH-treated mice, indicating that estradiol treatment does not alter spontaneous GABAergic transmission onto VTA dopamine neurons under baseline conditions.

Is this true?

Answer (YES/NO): YES